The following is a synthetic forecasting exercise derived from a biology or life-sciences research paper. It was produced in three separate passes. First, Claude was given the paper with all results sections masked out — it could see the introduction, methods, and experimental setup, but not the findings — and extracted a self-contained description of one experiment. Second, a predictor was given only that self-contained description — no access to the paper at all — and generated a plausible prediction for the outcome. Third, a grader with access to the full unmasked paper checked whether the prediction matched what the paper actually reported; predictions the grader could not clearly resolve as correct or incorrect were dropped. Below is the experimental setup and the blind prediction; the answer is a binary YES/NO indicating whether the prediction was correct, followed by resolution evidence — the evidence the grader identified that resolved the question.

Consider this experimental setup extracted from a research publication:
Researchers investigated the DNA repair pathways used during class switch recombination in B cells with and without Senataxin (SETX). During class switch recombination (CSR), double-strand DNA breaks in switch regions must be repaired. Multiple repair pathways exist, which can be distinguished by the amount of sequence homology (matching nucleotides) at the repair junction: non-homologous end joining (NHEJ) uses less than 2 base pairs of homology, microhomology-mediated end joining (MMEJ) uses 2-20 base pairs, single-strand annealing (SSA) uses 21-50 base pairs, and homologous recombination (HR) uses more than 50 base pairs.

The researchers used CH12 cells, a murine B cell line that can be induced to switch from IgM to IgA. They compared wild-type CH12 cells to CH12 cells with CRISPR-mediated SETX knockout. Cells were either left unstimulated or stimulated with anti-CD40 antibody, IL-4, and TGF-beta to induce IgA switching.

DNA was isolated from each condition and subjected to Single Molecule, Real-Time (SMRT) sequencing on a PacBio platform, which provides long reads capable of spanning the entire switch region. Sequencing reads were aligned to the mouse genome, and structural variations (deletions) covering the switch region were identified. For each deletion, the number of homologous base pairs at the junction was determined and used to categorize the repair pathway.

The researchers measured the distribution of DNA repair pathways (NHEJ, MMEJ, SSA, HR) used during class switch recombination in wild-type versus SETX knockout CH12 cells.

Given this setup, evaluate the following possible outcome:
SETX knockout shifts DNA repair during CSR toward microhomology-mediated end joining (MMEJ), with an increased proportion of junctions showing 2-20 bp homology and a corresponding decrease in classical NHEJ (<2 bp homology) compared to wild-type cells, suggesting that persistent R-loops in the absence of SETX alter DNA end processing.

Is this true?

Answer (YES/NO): NO